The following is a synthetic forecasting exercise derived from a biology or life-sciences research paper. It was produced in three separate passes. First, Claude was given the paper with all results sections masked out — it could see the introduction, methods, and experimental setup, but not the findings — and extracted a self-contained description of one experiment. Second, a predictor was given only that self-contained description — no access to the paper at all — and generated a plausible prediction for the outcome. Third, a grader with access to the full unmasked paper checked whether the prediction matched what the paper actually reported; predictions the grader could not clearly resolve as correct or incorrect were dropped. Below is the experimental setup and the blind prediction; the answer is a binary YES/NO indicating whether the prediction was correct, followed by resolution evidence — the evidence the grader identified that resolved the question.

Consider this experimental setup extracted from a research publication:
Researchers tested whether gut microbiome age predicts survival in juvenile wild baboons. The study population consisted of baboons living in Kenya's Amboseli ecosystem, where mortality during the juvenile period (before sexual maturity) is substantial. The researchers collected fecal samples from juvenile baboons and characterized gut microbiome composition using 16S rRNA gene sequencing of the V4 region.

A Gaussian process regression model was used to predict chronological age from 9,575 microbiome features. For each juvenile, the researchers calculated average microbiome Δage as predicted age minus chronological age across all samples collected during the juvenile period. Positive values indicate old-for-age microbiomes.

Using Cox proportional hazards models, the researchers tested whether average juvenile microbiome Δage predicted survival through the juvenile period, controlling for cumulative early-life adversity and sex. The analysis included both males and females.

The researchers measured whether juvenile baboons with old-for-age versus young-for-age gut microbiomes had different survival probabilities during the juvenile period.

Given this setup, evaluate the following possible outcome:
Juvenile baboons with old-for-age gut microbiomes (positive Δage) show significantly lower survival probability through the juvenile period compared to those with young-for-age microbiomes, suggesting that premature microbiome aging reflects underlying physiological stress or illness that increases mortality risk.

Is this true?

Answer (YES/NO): NO